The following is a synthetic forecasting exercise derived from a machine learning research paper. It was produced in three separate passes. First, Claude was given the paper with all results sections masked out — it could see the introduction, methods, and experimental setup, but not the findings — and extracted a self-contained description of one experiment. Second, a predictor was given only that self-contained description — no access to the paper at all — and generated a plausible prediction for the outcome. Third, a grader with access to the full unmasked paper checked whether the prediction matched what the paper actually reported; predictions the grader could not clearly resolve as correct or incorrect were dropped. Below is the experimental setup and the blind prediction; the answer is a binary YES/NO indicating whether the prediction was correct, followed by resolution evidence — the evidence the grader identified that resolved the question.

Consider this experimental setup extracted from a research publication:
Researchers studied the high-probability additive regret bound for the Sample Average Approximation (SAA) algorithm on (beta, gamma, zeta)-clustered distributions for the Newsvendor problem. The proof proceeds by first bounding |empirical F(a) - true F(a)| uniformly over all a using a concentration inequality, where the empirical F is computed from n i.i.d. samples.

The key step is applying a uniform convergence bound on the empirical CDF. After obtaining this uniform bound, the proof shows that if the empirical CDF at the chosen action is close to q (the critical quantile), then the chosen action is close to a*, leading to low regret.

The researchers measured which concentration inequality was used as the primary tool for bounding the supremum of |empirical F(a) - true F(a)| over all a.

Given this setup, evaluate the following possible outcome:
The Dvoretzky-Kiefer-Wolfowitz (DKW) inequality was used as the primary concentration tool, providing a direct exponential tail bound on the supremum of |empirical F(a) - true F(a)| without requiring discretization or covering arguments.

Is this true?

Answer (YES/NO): YES